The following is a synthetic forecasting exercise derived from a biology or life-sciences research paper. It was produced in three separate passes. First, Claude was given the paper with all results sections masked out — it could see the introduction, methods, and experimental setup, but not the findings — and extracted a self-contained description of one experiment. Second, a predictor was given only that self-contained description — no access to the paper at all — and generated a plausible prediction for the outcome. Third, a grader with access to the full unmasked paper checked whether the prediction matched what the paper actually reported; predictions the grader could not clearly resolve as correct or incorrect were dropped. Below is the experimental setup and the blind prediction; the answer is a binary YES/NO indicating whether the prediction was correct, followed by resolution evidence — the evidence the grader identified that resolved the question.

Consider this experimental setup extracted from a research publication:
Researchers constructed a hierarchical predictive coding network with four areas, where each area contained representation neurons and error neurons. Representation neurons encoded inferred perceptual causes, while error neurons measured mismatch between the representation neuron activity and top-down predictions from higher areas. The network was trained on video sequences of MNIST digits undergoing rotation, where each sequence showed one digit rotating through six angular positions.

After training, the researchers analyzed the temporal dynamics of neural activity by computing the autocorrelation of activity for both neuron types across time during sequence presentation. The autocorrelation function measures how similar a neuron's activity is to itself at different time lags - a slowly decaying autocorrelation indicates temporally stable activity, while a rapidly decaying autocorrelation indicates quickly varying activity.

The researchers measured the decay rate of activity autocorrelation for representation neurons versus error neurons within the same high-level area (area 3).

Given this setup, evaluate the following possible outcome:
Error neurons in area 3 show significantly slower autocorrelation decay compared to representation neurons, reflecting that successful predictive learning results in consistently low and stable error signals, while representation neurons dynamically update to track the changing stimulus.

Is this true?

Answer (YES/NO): NO